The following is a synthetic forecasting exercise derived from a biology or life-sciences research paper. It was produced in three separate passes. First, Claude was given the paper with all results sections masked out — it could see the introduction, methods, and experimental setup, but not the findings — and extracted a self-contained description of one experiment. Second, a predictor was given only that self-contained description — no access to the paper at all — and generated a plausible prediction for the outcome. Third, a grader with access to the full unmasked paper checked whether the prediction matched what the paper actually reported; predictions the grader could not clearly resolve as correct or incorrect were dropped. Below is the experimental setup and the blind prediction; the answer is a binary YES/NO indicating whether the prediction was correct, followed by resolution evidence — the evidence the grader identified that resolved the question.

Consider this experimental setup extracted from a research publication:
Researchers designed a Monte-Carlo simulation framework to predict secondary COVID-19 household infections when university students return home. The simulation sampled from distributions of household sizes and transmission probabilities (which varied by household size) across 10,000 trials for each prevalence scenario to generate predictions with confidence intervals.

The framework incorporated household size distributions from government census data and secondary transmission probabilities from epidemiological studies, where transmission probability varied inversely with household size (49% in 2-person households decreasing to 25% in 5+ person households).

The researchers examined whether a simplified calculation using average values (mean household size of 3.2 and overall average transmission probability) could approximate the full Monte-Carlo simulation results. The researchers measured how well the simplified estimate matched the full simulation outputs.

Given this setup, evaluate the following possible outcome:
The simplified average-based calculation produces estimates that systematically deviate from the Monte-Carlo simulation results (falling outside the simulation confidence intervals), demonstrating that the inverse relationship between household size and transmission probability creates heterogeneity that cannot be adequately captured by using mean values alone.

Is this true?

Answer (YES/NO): NO